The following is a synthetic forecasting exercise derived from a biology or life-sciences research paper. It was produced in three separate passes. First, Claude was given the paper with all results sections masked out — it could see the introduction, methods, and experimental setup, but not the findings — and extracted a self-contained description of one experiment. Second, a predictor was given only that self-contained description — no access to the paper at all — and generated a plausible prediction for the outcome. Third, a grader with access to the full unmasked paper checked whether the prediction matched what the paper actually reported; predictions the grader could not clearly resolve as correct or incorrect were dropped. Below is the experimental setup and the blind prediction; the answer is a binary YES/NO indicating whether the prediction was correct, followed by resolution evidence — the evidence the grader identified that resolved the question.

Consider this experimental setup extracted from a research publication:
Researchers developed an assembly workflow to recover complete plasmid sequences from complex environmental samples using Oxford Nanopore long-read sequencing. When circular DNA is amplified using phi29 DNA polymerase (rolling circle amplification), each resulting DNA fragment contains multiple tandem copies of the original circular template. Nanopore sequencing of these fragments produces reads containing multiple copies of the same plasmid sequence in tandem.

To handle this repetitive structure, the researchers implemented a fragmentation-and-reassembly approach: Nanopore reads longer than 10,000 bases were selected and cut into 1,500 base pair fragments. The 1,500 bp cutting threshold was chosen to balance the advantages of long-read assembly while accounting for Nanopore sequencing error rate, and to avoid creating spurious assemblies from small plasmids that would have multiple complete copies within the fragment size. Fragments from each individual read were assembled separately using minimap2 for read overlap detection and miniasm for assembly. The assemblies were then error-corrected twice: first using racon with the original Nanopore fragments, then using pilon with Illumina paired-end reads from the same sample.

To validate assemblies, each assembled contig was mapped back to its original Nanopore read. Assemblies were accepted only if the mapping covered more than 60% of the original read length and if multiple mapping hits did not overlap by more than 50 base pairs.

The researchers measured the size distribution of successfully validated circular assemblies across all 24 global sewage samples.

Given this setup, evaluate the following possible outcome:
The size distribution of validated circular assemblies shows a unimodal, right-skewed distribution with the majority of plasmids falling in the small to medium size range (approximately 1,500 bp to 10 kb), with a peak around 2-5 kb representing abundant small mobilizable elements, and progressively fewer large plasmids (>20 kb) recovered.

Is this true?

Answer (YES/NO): NO